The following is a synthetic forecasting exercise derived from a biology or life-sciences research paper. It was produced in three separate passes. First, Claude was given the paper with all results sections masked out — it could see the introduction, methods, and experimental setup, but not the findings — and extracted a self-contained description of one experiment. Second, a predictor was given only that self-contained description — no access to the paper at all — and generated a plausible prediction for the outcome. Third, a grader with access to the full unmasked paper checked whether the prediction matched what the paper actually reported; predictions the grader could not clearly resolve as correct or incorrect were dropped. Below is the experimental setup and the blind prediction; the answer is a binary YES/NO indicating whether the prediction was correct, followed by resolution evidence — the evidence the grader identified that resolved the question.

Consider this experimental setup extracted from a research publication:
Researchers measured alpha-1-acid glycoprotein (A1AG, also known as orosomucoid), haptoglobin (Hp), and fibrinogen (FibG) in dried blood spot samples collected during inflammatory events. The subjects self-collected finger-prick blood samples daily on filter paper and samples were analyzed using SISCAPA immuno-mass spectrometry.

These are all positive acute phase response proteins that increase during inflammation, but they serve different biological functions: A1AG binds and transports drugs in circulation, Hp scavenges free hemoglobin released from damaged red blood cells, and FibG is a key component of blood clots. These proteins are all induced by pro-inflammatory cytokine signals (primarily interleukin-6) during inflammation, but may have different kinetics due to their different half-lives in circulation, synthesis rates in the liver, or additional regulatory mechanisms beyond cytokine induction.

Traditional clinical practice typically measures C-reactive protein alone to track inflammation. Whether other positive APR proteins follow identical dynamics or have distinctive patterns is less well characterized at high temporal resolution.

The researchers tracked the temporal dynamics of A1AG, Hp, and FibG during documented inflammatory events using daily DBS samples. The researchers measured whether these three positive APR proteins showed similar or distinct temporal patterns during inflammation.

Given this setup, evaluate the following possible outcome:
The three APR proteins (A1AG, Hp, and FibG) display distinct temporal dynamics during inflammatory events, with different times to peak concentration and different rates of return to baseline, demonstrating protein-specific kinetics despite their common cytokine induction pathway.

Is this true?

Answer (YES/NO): YES